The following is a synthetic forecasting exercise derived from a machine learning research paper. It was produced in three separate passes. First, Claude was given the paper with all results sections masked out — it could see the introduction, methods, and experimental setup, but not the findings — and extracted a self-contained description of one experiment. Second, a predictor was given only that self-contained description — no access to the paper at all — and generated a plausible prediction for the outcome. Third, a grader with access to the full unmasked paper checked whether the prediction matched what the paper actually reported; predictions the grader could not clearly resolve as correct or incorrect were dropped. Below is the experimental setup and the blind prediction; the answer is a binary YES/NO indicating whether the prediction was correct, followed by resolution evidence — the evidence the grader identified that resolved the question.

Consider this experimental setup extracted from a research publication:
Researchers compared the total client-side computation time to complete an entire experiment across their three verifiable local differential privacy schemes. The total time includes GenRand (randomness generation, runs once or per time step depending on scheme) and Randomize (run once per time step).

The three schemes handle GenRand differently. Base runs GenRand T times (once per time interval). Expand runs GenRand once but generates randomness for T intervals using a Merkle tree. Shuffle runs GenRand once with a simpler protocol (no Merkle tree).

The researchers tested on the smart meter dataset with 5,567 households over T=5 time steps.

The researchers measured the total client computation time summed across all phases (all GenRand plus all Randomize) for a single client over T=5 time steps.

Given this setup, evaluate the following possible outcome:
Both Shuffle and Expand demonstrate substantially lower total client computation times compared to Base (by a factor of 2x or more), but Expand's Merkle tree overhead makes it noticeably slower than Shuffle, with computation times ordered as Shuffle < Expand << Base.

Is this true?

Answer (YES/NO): NO